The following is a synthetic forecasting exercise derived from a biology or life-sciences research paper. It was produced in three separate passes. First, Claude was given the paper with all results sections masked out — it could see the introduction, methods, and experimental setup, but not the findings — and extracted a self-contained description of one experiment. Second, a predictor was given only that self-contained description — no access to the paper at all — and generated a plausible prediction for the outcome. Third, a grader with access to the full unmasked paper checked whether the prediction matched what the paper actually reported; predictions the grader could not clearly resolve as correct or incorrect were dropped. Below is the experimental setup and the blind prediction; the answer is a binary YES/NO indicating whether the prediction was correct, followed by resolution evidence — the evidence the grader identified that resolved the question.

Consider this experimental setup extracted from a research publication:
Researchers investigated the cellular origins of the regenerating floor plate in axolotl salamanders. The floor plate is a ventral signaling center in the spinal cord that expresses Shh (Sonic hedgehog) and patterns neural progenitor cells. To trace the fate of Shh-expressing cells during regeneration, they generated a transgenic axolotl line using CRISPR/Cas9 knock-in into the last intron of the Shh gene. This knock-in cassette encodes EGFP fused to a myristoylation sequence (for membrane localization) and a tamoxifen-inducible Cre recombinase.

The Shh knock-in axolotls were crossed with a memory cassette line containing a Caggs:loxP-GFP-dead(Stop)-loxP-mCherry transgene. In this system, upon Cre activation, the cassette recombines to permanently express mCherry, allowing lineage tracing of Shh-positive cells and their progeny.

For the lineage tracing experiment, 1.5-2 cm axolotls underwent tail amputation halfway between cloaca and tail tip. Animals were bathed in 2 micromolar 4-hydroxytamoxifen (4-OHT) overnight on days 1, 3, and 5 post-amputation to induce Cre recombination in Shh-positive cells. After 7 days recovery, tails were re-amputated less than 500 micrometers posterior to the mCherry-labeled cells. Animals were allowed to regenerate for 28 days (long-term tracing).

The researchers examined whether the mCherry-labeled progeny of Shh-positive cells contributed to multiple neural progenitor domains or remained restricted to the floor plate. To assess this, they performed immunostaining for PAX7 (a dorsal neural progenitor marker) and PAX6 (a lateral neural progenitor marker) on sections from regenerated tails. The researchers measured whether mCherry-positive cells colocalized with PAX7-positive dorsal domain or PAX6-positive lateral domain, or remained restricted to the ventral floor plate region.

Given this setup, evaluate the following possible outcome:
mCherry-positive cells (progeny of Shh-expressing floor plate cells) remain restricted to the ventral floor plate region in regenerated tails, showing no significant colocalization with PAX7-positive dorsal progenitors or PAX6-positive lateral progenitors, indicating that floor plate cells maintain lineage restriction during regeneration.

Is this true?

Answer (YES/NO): YES